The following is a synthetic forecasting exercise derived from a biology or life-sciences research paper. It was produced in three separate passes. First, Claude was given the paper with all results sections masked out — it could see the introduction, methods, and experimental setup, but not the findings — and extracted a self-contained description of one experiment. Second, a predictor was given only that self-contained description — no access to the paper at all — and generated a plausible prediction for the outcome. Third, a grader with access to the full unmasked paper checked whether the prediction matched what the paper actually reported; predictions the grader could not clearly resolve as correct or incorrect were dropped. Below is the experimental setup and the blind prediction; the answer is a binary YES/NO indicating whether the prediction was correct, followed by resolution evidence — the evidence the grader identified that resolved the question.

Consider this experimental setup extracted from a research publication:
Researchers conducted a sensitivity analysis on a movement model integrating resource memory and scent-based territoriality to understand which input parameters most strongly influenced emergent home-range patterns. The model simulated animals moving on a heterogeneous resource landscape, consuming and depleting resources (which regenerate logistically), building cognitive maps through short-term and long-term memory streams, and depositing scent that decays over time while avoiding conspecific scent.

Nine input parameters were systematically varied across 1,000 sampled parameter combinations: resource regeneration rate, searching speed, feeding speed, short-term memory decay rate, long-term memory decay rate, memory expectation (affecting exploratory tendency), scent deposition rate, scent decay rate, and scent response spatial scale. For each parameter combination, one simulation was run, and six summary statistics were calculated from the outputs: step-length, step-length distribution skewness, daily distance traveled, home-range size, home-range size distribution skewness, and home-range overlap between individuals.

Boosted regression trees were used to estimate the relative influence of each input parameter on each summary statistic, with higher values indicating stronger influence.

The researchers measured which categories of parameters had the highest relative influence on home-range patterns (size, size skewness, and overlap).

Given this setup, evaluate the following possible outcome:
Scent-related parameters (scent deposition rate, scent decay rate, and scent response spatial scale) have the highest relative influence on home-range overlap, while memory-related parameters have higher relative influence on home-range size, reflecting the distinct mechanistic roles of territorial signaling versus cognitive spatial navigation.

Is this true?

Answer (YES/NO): NO